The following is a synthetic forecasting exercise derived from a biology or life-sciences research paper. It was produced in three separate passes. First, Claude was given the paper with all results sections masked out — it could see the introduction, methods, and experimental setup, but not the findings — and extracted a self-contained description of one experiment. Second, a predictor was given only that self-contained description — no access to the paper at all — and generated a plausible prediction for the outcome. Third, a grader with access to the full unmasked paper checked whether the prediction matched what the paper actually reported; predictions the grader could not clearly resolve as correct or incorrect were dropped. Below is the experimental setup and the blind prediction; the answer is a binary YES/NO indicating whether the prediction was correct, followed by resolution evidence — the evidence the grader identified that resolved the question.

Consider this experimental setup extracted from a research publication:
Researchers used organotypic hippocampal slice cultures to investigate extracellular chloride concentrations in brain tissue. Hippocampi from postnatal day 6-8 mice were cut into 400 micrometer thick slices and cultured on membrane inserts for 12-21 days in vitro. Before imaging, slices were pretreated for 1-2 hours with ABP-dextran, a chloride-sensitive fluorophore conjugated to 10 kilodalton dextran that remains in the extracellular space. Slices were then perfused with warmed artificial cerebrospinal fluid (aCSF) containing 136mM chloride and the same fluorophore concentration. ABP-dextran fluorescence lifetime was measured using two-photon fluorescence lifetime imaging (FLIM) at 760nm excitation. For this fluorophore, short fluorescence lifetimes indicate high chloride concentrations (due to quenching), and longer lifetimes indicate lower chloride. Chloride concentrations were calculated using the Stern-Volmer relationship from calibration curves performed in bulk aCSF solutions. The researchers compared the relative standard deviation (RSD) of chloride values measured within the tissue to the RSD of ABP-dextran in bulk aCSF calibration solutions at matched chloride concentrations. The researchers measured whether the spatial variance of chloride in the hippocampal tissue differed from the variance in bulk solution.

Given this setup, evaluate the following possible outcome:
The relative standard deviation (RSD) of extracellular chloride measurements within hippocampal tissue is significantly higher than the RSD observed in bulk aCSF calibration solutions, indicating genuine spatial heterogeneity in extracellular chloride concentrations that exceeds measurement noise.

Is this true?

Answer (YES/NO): YES